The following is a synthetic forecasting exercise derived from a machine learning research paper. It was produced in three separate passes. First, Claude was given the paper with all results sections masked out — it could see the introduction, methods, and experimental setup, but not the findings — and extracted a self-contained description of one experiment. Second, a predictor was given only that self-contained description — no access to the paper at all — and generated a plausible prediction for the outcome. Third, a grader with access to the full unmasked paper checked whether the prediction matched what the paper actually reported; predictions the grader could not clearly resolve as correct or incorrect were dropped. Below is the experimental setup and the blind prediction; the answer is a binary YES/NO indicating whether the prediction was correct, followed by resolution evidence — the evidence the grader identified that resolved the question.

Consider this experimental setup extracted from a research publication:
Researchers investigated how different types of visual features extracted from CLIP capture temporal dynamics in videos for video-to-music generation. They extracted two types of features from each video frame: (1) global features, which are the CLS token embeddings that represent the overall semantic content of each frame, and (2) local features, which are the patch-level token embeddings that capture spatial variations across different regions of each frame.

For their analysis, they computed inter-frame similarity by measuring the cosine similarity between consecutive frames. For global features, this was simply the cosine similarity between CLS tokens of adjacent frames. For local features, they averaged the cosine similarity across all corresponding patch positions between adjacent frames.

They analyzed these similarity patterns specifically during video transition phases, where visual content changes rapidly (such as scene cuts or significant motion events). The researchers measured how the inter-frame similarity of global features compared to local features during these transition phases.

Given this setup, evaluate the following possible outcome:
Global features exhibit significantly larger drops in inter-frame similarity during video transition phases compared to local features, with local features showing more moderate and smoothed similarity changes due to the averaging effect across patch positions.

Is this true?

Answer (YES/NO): NO